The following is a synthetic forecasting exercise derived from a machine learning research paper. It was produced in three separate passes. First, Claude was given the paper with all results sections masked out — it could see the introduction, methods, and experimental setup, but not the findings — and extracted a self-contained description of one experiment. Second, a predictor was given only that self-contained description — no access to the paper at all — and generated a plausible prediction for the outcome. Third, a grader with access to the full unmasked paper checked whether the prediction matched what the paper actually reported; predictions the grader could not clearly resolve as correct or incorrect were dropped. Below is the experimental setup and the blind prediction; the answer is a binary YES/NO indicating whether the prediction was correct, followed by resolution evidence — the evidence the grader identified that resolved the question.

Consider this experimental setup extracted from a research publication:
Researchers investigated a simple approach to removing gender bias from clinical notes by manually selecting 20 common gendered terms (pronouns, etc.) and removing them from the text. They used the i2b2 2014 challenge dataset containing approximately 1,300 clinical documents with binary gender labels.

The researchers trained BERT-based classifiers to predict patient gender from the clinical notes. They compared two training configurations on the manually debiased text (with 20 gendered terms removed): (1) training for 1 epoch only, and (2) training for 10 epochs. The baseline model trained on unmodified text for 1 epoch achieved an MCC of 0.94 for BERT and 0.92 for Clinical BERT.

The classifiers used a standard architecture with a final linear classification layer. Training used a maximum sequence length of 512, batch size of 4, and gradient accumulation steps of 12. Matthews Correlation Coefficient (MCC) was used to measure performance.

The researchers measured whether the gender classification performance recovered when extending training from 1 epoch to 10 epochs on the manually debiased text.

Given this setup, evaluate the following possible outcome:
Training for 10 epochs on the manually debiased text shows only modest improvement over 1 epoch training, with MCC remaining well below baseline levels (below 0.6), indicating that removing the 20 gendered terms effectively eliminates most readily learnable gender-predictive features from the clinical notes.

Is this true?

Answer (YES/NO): NO